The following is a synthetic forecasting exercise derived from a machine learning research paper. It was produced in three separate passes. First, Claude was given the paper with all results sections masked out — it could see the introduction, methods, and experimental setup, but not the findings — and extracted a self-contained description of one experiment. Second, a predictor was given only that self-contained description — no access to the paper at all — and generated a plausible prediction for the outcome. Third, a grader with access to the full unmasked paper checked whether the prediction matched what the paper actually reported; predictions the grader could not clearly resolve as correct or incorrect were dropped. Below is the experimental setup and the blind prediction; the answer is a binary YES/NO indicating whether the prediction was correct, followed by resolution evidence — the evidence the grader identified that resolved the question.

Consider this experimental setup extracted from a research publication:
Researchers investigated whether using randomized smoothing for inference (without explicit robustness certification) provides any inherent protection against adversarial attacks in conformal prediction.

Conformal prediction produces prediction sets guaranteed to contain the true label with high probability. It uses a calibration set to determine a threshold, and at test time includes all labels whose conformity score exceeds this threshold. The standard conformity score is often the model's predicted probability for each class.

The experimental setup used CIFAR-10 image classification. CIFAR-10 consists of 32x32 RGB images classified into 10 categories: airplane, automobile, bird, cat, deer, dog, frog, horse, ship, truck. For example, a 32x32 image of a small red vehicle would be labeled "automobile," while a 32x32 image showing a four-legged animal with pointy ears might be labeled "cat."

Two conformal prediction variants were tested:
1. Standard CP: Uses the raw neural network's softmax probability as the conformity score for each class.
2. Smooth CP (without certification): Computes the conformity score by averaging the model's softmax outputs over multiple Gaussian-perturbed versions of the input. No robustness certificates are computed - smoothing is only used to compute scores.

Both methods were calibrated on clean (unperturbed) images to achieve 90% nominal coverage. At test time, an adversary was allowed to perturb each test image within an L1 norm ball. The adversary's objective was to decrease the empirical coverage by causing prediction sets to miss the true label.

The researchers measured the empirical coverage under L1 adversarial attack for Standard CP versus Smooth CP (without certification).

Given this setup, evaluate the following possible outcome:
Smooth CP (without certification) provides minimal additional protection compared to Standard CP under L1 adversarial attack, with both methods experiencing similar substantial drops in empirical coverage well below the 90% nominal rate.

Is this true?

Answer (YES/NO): NO